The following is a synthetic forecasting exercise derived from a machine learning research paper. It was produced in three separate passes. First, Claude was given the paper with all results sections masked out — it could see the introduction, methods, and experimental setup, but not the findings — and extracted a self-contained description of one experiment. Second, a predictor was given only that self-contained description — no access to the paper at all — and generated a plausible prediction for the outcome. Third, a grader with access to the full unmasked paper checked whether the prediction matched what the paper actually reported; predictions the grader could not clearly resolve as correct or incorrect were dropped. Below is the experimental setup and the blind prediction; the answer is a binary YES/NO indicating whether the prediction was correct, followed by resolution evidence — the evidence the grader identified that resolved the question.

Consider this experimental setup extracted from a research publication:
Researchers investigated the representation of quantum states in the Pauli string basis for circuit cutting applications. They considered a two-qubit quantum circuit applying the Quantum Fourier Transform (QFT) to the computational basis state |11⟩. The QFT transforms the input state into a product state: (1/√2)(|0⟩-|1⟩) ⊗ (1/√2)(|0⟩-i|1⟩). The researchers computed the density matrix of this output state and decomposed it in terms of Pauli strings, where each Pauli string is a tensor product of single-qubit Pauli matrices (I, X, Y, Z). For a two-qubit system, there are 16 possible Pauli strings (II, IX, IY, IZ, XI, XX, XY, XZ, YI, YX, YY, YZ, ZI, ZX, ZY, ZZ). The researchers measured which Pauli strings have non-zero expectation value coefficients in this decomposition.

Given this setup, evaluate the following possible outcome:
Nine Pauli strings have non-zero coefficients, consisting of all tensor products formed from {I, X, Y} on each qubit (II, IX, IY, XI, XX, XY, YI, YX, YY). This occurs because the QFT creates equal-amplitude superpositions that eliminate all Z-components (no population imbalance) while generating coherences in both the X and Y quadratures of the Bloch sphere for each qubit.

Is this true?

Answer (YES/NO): NO